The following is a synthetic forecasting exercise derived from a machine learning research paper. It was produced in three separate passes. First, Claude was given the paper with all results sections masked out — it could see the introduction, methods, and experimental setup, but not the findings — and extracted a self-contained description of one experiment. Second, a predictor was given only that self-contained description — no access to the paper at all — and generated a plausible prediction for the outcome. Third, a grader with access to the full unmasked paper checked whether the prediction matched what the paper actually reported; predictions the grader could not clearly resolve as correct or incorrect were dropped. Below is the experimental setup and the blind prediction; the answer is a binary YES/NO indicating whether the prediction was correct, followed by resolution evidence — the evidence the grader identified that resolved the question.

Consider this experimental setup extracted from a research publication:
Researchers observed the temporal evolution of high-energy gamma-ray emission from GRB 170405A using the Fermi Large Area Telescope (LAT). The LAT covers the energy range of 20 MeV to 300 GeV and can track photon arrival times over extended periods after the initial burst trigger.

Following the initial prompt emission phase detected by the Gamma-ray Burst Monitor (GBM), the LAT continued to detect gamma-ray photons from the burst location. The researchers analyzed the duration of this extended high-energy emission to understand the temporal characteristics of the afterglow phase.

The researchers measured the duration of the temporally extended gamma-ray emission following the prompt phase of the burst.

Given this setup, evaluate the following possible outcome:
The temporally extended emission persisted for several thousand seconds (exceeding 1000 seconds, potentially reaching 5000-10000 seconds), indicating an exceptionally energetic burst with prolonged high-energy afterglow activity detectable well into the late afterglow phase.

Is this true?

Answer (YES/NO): NO